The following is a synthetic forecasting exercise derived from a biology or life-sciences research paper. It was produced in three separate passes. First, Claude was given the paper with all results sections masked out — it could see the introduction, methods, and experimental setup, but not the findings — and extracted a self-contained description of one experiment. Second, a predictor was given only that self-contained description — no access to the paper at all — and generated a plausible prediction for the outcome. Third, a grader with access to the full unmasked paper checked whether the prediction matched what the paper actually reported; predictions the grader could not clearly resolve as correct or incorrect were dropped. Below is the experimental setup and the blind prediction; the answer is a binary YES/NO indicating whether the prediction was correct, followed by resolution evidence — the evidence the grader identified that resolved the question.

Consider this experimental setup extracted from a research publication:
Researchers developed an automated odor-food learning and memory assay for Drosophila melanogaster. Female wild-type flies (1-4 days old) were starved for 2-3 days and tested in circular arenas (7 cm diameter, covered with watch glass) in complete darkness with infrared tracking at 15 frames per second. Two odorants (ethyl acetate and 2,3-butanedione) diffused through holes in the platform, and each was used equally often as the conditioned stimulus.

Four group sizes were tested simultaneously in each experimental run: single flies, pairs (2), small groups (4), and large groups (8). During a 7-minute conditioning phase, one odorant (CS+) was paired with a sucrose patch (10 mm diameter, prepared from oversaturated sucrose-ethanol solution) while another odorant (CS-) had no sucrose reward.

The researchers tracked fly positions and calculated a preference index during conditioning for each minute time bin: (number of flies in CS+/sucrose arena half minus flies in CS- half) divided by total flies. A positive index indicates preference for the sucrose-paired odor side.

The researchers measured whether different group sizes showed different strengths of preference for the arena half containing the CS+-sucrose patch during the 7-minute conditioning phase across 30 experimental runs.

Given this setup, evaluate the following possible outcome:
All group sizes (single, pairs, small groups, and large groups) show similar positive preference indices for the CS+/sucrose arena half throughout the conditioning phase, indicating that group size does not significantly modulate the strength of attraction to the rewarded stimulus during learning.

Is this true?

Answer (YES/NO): YES